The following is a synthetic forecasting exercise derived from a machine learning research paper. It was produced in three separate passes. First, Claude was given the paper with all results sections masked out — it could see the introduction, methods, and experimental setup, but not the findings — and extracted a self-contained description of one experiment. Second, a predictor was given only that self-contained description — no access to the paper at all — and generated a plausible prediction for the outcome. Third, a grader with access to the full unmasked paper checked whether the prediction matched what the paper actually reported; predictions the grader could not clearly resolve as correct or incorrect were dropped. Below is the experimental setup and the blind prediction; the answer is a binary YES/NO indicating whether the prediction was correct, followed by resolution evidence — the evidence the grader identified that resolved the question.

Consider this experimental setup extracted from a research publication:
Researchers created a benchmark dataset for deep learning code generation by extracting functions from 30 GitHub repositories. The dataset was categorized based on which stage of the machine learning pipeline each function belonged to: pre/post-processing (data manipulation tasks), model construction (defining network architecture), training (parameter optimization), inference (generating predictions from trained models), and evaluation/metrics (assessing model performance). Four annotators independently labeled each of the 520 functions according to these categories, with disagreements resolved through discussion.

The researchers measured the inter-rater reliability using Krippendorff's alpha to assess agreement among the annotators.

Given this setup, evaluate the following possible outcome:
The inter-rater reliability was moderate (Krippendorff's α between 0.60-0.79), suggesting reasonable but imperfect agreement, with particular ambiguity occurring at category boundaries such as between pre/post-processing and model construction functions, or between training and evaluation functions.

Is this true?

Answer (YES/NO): NO